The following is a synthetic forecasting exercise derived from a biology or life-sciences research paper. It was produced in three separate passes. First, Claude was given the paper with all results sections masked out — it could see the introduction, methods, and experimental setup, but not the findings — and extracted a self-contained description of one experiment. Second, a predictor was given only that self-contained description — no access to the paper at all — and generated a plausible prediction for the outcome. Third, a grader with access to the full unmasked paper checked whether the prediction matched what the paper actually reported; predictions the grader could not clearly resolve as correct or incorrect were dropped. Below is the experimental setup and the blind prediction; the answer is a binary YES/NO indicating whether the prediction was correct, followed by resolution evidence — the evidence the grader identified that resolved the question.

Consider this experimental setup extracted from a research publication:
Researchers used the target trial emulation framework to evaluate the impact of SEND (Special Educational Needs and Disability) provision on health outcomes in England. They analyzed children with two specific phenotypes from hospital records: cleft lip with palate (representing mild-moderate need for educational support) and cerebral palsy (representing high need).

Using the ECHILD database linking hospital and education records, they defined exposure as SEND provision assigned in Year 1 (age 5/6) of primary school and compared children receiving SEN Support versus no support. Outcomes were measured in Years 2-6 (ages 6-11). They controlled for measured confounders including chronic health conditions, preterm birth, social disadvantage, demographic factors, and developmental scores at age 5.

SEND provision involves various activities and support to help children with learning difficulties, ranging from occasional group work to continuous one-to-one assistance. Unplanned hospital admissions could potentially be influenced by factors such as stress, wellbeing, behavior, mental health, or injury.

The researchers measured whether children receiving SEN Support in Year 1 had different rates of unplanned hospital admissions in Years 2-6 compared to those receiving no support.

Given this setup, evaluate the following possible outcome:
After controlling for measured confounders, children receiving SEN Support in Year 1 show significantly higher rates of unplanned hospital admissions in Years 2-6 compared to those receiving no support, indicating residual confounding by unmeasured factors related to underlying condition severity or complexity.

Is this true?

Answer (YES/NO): NO